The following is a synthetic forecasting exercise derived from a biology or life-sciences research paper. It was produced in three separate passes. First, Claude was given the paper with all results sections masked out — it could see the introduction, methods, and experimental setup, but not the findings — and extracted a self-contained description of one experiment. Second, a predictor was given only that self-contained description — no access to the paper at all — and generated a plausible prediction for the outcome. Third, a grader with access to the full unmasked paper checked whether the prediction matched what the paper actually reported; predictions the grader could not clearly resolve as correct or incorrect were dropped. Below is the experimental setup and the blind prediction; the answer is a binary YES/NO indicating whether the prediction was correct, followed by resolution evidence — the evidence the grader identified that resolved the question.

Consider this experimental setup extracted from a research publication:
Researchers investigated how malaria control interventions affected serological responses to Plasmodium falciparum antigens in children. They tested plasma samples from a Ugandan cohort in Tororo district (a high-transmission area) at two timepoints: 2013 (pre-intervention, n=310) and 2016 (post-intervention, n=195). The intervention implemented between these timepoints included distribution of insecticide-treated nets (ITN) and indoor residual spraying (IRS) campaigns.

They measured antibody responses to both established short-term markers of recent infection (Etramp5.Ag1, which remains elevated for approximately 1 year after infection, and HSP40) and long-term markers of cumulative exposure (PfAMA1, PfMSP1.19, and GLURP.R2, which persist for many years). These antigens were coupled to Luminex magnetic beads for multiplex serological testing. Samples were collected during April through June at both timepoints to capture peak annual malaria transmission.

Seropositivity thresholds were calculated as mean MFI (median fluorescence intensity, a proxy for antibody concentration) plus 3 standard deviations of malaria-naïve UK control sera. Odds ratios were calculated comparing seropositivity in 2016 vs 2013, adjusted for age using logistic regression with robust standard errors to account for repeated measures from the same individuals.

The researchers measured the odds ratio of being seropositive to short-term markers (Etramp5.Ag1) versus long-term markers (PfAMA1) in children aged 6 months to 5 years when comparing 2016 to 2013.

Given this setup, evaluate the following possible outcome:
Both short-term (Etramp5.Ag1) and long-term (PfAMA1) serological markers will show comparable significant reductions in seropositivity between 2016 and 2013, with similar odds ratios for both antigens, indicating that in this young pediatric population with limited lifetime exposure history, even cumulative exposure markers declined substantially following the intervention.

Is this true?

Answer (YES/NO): NO